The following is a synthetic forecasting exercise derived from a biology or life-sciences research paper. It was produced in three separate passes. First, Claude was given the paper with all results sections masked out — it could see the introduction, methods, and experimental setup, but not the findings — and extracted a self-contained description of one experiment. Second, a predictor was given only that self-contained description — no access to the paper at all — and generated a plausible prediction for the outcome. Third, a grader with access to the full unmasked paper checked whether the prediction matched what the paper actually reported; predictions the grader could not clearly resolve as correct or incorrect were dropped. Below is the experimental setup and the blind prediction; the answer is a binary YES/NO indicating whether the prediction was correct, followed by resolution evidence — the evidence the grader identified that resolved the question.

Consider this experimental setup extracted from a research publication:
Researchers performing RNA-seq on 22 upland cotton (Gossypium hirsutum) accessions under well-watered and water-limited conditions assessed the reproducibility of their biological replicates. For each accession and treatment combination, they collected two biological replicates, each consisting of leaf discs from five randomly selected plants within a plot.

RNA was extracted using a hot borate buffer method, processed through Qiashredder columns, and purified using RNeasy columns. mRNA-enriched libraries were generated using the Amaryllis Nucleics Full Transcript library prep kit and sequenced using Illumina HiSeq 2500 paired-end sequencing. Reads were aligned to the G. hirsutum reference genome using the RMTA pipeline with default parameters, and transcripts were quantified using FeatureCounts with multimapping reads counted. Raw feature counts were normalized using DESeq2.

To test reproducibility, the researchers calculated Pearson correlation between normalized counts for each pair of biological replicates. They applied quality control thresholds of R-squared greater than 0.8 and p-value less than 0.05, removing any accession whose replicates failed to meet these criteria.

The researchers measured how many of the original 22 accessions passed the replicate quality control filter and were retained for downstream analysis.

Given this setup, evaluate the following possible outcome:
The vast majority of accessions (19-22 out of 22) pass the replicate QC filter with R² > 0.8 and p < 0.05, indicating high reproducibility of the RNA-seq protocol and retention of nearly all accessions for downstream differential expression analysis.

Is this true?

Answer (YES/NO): YES